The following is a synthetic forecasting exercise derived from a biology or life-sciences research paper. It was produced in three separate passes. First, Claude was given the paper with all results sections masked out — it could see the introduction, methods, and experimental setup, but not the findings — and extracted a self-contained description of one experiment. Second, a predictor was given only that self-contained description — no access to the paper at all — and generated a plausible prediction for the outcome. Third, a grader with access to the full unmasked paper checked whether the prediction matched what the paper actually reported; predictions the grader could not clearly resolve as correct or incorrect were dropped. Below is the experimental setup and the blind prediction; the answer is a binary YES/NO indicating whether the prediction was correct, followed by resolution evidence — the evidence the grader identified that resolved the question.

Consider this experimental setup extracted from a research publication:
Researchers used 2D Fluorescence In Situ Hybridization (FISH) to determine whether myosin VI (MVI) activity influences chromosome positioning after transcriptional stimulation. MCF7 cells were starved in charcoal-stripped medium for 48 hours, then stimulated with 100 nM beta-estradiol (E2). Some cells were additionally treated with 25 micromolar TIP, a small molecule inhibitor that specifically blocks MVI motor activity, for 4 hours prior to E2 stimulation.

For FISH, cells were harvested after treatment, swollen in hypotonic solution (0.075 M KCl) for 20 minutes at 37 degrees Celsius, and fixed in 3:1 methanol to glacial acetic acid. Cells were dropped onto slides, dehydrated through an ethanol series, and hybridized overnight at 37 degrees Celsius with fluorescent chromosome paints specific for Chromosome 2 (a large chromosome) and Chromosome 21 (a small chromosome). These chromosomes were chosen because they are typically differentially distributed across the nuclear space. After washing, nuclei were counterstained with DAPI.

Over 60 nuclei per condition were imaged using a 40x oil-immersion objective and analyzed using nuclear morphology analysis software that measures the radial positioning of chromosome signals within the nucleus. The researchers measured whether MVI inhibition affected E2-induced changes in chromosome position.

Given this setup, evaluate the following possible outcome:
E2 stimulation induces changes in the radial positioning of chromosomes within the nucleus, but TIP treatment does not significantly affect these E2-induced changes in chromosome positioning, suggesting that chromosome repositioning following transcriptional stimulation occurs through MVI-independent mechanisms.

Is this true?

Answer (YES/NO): NO